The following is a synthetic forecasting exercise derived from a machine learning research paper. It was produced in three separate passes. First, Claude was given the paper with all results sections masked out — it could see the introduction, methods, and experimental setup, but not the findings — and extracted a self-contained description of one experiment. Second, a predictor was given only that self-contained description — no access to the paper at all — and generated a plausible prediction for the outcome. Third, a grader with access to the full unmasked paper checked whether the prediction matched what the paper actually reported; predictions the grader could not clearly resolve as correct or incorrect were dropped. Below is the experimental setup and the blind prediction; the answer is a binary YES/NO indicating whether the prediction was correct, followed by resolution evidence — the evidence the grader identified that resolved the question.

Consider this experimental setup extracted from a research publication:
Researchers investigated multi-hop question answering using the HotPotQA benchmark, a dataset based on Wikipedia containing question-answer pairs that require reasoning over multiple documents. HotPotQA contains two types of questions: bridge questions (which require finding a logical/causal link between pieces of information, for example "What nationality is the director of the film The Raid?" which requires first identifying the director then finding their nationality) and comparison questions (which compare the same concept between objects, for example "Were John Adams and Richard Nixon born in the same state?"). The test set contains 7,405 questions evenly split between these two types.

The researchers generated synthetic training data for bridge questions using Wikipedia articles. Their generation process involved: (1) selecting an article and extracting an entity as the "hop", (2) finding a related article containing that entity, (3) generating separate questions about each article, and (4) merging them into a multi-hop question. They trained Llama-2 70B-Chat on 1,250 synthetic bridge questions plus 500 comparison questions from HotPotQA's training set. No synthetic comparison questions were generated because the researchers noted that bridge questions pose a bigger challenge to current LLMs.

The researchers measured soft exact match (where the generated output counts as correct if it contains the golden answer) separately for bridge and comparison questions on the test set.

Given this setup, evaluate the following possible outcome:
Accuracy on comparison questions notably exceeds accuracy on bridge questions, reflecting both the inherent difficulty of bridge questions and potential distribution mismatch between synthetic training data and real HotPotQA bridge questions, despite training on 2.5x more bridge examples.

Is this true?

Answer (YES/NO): NO